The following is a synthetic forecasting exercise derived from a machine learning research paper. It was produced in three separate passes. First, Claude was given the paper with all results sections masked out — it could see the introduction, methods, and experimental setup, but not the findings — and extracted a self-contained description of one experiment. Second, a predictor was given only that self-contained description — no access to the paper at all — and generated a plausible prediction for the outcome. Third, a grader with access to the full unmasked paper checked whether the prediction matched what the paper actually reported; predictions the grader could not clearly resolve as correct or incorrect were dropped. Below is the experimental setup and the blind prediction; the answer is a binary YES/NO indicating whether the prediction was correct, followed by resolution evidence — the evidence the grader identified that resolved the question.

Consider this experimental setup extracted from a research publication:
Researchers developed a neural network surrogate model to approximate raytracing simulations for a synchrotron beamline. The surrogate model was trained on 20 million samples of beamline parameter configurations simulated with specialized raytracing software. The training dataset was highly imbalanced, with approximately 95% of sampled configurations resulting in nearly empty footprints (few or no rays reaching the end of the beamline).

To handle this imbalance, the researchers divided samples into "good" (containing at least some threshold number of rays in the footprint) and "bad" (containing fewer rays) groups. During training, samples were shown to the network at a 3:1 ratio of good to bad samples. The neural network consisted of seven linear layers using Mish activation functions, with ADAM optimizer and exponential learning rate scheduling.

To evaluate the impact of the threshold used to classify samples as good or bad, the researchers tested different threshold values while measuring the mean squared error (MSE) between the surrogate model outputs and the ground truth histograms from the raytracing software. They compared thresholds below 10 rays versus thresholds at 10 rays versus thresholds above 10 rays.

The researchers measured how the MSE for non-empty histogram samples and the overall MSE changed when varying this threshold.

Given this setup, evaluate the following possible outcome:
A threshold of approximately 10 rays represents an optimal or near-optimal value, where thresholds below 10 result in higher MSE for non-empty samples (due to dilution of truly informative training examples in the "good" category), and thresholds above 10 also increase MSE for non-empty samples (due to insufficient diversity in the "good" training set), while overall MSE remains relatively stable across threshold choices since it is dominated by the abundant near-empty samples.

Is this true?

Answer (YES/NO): NO